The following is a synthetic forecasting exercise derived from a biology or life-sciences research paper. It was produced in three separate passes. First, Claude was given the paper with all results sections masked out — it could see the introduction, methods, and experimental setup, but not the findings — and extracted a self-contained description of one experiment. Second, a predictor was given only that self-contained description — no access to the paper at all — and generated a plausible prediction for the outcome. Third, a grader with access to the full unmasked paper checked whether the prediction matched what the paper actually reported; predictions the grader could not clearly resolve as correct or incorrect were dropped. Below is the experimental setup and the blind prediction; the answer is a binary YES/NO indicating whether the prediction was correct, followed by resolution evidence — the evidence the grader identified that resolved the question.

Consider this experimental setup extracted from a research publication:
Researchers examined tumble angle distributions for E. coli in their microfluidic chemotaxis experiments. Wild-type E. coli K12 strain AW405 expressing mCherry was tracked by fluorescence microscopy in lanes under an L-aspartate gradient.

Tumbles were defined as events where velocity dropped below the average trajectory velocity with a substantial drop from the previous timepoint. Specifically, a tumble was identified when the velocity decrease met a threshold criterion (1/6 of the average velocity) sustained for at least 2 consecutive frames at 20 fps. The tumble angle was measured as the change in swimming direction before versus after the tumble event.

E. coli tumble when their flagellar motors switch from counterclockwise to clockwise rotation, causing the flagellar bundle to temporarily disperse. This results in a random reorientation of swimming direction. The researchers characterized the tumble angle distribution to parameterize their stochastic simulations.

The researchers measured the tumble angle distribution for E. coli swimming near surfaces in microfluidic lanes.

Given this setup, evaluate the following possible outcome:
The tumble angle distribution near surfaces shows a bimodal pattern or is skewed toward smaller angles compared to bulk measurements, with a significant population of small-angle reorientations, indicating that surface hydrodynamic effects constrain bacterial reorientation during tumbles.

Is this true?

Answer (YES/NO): NO